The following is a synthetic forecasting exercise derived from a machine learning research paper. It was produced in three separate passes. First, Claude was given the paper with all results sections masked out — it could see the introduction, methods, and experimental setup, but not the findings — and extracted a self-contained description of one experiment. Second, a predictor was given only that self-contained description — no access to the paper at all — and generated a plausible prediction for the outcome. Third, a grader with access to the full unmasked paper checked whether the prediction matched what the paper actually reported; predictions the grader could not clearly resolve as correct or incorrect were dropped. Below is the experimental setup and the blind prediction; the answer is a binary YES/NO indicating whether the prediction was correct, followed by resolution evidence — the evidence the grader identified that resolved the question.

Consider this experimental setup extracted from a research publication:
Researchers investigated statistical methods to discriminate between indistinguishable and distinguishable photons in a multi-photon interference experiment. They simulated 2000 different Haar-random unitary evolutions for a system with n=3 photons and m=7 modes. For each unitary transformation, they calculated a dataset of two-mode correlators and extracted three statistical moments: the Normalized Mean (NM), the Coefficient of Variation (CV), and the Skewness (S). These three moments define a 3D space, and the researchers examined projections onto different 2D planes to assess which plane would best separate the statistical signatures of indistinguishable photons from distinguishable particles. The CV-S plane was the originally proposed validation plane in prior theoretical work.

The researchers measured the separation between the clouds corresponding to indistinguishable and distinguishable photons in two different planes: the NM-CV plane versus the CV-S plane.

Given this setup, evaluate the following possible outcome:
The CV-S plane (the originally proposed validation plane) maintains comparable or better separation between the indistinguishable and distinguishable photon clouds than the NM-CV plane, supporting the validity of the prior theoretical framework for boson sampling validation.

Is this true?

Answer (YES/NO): NO